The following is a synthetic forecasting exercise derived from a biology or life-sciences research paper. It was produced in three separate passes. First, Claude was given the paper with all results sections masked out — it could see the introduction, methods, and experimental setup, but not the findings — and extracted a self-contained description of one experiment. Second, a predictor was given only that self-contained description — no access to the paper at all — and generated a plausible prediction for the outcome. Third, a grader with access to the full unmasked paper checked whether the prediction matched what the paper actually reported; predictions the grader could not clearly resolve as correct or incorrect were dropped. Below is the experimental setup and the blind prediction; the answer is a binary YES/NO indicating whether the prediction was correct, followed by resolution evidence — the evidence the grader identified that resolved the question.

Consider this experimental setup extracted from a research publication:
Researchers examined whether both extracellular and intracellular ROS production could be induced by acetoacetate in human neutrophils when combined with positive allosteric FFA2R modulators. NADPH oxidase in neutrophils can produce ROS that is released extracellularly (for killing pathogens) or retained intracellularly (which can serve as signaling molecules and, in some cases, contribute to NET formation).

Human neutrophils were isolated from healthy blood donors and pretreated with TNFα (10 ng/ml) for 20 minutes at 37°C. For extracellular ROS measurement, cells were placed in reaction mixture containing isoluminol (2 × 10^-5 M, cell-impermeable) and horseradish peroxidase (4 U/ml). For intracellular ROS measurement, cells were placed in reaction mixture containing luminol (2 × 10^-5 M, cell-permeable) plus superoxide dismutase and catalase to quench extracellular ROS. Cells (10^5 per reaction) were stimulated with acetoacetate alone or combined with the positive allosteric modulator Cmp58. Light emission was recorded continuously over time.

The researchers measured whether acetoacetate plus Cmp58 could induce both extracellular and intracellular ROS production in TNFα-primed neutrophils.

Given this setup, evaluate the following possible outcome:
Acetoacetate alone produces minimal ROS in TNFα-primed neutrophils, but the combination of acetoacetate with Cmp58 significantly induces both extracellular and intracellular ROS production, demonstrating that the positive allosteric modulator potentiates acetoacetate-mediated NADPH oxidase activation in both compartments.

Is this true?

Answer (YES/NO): YES